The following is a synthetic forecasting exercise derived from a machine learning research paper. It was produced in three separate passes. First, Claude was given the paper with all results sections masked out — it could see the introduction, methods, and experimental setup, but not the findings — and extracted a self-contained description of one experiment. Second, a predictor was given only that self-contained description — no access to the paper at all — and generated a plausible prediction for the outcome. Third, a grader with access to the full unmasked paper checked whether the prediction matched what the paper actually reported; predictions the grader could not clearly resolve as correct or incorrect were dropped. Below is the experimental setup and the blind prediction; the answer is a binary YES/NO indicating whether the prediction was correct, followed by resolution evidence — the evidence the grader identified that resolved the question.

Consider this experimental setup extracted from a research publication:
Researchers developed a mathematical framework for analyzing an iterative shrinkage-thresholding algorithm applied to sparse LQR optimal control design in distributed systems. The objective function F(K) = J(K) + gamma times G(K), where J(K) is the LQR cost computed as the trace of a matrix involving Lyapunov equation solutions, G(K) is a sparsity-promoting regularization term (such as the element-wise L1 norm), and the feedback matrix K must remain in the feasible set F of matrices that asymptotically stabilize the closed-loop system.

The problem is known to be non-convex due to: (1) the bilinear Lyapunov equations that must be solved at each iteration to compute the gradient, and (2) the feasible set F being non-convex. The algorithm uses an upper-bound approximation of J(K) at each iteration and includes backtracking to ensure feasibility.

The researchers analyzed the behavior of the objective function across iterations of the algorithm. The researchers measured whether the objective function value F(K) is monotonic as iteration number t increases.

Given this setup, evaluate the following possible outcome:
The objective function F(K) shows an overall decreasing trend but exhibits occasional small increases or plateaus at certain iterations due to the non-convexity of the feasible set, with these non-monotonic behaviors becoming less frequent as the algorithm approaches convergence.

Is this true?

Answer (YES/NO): NO